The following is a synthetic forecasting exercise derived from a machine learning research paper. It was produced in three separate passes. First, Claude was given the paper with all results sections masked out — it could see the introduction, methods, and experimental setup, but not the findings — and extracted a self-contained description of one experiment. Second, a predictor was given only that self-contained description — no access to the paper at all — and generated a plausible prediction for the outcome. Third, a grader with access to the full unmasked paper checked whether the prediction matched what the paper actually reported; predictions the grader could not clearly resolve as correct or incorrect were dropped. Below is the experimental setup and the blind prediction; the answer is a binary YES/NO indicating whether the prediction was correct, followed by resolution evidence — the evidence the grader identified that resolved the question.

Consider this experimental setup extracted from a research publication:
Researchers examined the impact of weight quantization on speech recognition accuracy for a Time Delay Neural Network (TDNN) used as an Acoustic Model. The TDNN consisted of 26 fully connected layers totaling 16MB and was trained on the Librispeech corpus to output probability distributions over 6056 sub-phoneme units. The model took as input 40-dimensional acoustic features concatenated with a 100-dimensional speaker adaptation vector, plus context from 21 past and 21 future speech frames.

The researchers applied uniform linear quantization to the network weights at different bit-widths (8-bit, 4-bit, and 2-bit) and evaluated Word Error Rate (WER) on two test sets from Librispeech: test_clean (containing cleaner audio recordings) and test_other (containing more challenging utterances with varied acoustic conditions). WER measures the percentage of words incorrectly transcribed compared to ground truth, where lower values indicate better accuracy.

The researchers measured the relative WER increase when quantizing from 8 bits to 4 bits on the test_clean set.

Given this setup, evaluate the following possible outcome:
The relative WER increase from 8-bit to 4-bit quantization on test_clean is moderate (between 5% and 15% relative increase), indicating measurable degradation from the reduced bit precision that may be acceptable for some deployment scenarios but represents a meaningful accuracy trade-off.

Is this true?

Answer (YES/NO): NO